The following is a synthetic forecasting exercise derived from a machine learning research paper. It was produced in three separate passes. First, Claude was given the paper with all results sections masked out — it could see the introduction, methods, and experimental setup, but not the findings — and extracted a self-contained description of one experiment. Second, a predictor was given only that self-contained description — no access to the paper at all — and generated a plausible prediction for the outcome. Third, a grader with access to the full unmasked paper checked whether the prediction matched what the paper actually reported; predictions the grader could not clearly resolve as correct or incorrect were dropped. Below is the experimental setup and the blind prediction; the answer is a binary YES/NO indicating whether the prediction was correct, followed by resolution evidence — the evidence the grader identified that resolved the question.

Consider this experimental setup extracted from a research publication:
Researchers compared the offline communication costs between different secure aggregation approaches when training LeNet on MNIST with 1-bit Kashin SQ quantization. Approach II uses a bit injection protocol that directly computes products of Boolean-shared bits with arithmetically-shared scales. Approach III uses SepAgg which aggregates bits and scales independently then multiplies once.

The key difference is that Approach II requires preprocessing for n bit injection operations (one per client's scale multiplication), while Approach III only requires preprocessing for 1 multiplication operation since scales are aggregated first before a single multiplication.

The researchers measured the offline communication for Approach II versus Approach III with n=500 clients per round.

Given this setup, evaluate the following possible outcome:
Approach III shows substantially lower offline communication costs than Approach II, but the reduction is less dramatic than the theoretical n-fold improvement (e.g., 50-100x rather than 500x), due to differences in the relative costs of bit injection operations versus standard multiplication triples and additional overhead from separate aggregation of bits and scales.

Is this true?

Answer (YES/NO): NO